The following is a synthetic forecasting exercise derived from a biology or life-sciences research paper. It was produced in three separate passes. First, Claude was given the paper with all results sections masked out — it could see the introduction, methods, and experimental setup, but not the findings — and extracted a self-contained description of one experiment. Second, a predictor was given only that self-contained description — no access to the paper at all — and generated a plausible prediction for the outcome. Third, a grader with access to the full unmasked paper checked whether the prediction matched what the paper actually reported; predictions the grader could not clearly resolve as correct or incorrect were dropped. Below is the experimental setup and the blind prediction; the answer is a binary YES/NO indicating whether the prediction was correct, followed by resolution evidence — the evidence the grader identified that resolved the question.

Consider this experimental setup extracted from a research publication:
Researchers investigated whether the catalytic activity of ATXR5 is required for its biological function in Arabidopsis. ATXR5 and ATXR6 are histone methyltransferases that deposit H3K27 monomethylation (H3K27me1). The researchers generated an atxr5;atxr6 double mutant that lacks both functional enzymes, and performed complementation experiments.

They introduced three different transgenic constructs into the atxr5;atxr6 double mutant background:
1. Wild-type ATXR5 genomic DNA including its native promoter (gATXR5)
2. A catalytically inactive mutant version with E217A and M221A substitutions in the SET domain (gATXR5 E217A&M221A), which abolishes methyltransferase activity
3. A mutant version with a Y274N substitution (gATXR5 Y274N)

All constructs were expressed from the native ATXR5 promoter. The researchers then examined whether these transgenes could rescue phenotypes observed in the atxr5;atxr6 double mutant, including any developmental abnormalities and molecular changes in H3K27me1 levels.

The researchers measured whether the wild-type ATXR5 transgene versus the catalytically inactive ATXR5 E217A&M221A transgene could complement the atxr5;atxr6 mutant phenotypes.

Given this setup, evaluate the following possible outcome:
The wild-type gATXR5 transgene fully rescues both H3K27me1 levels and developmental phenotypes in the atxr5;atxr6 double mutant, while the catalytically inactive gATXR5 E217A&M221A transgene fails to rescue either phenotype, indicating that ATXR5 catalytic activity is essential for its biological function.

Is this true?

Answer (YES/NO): YES